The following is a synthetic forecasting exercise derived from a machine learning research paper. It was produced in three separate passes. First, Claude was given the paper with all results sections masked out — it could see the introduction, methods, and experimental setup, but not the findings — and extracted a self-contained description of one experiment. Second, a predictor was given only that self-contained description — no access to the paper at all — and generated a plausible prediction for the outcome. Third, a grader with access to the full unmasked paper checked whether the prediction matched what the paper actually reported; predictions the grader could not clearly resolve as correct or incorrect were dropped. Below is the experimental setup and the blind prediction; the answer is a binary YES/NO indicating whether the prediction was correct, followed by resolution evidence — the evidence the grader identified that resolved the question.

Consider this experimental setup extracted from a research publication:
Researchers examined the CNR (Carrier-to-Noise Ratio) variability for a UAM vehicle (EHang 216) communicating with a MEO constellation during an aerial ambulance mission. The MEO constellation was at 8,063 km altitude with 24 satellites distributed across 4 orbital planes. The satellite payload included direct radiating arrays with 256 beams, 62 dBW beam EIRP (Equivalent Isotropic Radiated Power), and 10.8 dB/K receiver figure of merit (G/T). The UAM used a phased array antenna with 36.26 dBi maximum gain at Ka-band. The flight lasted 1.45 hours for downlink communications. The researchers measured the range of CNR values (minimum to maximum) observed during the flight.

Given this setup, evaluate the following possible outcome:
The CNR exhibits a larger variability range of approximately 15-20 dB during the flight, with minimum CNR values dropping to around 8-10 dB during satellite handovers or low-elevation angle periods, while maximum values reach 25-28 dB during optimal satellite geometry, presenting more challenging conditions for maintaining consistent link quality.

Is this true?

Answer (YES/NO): NO